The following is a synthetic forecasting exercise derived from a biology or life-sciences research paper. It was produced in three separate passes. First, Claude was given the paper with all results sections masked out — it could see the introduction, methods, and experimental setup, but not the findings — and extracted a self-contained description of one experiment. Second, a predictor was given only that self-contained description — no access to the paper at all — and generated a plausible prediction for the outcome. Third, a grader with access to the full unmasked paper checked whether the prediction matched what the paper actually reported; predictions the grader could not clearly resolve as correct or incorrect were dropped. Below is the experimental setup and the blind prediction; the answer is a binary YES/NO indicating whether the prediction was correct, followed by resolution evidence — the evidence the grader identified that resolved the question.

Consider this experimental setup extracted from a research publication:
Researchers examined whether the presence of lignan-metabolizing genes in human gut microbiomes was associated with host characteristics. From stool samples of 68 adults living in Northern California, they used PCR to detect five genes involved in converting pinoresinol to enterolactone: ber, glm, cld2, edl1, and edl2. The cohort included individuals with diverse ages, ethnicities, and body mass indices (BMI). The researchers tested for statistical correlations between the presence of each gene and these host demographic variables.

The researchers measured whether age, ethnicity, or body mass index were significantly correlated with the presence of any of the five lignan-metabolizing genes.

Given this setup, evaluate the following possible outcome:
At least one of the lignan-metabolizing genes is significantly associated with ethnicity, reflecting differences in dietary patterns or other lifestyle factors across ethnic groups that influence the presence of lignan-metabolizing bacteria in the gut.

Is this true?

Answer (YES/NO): NO